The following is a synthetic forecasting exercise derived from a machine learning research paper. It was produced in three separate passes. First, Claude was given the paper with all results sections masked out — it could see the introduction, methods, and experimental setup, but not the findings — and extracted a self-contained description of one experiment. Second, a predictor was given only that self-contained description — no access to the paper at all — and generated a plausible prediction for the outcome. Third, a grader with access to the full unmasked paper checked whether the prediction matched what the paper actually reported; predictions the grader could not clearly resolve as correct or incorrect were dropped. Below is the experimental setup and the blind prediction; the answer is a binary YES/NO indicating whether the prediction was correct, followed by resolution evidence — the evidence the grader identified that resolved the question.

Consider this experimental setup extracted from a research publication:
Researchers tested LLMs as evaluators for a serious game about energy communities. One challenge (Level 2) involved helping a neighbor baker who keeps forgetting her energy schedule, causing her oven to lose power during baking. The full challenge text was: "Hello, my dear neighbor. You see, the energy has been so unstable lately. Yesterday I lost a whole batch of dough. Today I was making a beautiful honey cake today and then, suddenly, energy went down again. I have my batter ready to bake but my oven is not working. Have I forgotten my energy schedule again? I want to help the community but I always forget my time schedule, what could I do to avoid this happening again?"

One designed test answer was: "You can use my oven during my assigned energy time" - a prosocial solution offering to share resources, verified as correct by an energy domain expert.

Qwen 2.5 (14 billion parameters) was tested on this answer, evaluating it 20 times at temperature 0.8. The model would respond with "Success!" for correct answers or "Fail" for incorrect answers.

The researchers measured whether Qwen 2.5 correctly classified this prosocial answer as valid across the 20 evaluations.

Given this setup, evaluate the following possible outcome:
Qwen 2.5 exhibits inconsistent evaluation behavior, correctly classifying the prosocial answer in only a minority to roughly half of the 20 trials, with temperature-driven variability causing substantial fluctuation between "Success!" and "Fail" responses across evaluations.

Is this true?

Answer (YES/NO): NO